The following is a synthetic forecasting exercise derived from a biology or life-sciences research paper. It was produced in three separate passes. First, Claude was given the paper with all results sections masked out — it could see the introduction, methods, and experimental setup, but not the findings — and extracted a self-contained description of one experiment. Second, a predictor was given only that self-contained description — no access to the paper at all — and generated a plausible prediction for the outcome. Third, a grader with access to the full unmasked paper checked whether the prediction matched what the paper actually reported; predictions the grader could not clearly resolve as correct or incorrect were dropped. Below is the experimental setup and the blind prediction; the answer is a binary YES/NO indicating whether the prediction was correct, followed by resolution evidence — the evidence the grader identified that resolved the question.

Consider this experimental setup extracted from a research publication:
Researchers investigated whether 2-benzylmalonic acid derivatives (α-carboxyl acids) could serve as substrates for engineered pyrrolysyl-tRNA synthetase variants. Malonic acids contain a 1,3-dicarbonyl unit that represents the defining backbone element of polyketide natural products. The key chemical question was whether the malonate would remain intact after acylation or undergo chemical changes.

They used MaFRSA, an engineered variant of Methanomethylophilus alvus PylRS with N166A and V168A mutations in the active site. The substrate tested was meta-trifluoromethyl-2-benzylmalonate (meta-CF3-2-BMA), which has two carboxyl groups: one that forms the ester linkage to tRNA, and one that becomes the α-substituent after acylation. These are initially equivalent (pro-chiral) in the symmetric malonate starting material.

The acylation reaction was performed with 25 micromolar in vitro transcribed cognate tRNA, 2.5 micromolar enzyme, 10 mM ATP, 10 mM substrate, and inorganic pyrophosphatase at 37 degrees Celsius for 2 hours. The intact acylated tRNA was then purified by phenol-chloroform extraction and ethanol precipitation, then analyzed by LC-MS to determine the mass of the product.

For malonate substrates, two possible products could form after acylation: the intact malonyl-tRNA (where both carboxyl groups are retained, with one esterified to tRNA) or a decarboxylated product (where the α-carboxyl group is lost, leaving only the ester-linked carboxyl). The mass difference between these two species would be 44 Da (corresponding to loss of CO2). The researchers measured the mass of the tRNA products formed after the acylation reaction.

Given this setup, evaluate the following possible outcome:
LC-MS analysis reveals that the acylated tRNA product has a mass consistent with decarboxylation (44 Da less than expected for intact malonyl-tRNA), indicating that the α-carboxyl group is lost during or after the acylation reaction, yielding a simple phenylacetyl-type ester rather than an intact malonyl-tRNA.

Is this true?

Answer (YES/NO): NO